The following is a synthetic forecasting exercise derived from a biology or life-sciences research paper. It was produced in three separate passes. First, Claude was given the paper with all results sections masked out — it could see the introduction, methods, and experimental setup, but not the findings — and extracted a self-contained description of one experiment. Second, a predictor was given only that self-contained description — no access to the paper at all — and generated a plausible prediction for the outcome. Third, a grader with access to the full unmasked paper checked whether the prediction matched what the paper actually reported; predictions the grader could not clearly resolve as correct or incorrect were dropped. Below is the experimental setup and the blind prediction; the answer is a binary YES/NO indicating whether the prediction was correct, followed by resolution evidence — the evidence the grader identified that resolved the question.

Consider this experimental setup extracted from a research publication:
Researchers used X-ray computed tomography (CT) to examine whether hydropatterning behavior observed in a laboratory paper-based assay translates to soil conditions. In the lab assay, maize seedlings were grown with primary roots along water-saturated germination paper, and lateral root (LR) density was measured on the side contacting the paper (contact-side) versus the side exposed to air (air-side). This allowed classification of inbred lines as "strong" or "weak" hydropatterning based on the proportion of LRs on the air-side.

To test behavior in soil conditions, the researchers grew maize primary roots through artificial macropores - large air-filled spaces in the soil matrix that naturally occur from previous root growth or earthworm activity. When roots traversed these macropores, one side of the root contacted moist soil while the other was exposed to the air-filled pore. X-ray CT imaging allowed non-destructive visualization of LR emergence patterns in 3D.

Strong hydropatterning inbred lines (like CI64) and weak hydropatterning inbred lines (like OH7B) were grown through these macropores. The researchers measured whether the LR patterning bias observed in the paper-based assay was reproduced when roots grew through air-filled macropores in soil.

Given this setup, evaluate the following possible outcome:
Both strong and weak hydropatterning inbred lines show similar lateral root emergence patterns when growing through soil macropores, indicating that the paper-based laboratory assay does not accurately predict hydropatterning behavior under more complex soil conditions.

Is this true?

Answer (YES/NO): NO